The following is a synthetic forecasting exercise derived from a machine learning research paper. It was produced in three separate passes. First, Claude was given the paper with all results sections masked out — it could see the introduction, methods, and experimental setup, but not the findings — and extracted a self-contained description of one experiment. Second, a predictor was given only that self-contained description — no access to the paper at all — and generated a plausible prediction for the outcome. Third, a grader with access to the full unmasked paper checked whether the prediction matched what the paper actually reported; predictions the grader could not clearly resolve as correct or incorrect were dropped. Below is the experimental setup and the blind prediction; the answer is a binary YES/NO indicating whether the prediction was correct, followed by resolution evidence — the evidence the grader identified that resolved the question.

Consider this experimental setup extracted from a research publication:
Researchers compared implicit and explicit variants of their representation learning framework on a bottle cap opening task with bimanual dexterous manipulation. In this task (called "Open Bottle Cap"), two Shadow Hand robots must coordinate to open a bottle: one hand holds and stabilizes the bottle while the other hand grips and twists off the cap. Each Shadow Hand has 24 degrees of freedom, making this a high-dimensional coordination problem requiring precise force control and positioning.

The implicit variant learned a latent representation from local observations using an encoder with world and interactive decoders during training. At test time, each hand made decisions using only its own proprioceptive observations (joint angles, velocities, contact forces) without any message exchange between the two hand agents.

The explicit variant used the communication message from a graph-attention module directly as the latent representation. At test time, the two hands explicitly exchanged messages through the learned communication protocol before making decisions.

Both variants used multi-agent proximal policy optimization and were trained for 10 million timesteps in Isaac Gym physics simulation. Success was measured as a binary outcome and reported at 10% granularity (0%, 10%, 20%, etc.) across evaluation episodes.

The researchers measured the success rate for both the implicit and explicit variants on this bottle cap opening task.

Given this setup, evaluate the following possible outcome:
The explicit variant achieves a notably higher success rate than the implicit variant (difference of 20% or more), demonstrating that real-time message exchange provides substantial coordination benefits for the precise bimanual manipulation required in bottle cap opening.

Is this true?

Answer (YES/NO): NO